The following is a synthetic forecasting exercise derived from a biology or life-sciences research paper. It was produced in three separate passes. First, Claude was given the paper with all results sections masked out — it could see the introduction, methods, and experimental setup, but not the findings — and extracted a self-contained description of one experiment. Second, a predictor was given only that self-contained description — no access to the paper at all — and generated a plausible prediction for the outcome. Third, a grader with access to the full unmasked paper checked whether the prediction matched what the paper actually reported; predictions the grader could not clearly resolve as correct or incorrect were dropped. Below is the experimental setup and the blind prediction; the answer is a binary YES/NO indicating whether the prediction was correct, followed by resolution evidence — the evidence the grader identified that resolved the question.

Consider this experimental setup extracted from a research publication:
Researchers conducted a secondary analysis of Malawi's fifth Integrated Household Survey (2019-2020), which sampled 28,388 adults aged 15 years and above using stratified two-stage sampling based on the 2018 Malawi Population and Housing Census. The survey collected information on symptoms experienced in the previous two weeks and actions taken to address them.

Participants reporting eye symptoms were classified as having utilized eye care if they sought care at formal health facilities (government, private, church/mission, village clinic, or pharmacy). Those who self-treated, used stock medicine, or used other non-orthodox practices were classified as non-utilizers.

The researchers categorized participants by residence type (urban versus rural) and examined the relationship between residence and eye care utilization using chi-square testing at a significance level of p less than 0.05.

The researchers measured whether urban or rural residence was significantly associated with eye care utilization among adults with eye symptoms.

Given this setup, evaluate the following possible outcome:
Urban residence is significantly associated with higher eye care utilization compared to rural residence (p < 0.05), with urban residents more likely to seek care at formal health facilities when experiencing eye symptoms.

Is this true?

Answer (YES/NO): YES